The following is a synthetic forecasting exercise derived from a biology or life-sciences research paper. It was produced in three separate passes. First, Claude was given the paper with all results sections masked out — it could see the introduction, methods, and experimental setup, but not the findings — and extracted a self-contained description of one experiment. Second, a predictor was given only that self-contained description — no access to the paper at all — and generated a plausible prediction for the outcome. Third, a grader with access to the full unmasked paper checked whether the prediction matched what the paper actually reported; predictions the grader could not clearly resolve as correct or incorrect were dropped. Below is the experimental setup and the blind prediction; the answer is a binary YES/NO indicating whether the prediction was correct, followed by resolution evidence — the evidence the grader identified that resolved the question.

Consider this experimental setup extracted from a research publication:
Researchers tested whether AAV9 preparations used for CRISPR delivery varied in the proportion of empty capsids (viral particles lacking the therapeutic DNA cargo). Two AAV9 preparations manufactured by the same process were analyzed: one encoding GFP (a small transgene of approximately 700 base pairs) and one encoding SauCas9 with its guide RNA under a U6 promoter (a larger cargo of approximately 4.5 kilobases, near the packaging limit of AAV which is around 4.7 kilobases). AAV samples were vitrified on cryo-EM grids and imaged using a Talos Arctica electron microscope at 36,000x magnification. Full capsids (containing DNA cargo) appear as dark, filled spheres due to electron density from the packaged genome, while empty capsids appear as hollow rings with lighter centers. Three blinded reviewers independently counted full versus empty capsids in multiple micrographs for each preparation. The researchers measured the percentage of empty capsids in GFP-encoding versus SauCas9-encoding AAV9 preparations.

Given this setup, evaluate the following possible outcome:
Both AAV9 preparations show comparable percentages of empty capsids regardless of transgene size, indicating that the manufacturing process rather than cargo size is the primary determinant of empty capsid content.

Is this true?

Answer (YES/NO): NO